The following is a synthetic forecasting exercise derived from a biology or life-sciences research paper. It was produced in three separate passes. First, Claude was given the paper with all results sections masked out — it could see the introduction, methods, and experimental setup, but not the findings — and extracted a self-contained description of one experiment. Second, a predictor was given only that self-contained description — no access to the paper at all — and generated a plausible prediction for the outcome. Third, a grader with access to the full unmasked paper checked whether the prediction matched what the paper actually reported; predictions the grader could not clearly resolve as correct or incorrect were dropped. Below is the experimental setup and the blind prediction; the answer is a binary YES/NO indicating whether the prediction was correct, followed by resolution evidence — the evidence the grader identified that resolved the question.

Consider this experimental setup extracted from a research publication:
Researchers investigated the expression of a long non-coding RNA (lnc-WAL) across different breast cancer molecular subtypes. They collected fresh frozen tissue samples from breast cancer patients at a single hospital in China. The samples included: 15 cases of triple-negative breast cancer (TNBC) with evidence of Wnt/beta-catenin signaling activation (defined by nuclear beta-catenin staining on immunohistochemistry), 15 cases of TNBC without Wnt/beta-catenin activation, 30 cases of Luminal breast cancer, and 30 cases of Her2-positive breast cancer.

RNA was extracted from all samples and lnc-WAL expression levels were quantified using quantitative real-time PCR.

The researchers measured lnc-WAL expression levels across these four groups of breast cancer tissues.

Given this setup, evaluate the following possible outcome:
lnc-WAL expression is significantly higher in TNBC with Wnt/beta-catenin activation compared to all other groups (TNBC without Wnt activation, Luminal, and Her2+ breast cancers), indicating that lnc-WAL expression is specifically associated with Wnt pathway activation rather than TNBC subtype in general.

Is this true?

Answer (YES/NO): NO